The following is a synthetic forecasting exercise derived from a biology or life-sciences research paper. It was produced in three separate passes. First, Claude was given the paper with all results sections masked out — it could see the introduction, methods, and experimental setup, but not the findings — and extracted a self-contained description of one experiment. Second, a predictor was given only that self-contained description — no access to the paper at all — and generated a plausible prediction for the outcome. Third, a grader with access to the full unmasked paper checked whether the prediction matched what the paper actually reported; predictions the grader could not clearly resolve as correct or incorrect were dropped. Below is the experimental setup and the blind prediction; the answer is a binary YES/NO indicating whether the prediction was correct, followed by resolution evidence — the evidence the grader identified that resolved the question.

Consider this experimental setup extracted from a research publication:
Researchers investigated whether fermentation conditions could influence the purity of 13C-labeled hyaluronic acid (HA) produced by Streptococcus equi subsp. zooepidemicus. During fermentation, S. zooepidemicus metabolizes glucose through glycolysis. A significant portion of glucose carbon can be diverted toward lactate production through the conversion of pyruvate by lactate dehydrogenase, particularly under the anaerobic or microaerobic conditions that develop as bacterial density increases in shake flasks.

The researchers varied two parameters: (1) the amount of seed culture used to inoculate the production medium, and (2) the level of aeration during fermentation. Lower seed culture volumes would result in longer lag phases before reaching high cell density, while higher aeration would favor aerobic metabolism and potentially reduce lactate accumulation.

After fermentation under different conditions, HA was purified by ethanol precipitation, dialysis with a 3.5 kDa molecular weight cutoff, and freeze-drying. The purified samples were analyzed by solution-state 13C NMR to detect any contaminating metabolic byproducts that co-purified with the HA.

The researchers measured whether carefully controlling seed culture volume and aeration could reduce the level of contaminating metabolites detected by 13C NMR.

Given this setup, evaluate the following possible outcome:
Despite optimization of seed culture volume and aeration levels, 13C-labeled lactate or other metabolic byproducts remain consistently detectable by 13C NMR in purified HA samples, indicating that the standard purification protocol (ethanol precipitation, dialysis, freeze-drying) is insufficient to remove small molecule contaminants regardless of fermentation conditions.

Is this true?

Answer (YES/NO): NO